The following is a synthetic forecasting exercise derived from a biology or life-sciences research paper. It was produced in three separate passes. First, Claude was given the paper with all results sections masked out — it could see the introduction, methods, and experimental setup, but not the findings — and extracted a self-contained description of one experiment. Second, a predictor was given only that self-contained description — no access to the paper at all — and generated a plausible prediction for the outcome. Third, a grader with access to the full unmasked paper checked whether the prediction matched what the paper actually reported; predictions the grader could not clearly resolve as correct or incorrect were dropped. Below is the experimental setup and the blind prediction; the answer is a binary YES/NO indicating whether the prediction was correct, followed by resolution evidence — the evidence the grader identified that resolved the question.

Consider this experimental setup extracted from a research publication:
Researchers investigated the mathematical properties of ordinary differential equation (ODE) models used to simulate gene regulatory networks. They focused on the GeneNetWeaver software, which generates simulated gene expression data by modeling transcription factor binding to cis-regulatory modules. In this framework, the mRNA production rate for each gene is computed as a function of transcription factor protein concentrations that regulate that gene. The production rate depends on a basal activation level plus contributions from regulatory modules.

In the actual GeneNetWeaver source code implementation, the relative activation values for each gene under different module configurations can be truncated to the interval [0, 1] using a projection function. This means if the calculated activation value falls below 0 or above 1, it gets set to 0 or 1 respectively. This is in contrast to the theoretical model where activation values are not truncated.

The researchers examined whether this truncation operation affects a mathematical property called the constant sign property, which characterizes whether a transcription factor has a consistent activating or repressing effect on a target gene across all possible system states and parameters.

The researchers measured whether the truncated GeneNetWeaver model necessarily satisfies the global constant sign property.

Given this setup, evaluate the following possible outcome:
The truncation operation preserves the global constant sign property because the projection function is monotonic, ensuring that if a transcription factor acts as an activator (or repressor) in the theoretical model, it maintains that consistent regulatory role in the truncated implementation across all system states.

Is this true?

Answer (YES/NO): NO